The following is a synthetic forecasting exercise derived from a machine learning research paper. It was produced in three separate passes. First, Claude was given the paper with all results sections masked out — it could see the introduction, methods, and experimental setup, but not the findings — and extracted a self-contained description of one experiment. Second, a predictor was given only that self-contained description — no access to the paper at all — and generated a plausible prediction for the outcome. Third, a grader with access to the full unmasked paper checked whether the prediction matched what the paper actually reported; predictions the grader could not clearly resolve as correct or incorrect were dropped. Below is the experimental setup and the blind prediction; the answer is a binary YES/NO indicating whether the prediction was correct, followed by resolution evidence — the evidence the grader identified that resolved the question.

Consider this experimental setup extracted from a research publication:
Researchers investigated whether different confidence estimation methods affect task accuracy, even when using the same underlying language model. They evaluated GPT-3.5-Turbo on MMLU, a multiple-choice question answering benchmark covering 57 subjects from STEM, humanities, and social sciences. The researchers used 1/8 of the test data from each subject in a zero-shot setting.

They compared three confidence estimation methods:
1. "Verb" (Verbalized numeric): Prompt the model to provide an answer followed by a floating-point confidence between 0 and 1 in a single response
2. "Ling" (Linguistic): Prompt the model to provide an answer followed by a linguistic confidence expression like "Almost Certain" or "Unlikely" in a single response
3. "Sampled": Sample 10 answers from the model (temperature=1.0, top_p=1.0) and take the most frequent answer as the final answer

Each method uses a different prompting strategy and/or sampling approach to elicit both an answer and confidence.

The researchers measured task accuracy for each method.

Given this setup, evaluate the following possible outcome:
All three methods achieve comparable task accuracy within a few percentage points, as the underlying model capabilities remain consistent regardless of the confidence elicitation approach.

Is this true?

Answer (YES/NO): NO